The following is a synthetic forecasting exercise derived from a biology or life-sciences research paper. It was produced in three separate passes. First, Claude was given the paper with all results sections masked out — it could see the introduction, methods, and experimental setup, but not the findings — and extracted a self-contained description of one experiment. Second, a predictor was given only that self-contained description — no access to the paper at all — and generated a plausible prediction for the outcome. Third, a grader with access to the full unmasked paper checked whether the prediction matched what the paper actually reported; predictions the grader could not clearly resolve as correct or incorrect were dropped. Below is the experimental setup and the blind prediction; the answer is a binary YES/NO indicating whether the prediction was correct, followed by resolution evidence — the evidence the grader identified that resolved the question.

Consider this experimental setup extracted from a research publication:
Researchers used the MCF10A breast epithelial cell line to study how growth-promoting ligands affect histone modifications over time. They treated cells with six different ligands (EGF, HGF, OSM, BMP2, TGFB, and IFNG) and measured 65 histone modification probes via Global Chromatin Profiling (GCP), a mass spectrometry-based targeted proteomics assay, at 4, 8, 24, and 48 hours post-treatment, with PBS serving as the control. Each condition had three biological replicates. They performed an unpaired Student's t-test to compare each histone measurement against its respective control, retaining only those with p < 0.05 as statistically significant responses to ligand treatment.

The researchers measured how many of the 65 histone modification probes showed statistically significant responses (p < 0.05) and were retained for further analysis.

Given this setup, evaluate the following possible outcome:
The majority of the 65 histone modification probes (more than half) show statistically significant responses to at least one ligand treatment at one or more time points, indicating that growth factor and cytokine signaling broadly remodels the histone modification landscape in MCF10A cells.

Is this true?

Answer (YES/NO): YES